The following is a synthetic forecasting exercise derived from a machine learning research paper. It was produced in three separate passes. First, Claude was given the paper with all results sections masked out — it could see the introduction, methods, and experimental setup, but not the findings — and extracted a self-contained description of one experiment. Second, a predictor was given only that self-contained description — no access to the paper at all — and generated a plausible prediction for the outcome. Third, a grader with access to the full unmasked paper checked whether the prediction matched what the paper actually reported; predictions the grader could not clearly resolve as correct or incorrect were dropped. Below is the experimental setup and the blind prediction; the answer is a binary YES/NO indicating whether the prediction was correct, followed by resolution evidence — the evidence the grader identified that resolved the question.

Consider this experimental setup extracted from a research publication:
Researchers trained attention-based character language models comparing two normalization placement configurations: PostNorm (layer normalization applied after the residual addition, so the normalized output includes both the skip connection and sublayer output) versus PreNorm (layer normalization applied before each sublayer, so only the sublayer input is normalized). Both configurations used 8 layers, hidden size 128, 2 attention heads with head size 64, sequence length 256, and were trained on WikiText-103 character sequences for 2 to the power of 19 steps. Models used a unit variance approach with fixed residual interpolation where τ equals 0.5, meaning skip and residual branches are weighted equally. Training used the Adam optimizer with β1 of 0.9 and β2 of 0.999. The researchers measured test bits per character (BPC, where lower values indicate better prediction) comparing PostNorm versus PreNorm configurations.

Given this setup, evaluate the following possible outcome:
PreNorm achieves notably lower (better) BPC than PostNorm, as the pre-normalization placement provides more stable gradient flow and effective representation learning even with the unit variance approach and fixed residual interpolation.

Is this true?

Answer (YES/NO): NO